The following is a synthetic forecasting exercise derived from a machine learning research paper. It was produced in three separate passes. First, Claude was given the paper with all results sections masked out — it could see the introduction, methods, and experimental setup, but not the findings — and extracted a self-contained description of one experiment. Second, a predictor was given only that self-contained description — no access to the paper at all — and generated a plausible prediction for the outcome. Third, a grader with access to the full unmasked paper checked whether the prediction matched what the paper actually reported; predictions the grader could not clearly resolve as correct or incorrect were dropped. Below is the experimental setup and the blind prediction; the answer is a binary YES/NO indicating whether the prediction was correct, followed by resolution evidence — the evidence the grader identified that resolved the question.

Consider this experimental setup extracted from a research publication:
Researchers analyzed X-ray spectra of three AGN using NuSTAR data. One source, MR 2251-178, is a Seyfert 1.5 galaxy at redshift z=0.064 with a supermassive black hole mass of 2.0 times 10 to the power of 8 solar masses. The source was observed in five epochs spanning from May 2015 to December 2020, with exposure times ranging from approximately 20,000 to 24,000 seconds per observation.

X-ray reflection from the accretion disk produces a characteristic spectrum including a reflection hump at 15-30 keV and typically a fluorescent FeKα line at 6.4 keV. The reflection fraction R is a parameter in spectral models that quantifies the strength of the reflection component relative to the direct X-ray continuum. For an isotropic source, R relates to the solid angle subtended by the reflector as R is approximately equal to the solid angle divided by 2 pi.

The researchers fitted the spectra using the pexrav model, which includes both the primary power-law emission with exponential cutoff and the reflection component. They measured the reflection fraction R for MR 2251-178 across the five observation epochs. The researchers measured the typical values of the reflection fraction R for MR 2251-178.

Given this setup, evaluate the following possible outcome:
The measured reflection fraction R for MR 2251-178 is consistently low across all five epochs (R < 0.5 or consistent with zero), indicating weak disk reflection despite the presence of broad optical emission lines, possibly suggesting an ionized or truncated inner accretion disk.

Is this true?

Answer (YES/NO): YES